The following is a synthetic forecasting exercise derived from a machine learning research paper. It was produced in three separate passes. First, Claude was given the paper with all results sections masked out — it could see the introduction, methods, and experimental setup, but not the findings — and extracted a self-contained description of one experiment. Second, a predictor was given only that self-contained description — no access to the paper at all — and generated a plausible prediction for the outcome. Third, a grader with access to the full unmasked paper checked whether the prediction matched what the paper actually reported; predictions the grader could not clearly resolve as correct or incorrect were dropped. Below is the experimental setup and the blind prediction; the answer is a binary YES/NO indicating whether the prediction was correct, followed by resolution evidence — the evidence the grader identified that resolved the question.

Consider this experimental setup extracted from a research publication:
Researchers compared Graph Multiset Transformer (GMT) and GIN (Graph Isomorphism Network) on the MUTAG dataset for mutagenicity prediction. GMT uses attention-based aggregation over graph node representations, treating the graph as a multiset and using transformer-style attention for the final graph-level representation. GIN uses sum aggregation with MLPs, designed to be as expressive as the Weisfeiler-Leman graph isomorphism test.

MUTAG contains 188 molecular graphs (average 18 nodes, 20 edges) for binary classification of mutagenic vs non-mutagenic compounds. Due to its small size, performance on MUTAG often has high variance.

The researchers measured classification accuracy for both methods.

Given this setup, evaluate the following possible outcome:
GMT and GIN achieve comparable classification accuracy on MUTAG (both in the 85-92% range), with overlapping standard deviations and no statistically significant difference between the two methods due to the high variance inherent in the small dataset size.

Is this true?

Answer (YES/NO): NO